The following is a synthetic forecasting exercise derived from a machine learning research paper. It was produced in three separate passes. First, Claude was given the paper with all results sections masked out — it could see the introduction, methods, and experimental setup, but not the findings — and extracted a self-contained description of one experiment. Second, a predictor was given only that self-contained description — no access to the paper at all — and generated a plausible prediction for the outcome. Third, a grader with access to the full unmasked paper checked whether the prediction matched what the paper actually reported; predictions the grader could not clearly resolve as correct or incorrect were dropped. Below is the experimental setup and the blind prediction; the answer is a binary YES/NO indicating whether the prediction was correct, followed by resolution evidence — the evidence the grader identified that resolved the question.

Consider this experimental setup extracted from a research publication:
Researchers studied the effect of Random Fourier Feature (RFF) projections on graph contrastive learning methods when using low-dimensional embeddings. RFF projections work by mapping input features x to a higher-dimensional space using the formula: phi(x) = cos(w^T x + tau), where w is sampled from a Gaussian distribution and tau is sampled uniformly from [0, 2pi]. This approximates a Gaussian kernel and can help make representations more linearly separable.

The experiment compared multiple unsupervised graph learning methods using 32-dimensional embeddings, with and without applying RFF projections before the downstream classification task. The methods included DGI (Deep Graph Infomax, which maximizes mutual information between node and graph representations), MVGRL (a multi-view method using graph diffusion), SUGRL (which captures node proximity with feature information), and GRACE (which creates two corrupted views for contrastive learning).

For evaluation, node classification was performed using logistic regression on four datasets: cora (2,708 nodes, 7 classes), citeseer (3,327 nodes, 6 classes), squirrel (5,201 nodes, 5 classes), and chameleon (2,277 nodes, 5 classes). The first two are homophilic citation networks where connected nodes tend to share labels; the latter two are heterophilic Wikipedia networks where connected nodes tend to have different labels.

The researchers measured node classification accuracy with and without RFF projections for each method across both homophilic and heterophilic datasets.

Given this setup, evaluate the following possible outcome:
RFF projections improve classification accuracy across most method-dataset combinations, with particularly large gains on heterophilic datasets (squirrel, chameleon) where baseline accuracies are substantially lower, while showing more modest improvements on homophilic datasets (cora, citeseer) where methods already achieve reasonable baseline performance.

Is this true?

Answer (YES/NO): NO